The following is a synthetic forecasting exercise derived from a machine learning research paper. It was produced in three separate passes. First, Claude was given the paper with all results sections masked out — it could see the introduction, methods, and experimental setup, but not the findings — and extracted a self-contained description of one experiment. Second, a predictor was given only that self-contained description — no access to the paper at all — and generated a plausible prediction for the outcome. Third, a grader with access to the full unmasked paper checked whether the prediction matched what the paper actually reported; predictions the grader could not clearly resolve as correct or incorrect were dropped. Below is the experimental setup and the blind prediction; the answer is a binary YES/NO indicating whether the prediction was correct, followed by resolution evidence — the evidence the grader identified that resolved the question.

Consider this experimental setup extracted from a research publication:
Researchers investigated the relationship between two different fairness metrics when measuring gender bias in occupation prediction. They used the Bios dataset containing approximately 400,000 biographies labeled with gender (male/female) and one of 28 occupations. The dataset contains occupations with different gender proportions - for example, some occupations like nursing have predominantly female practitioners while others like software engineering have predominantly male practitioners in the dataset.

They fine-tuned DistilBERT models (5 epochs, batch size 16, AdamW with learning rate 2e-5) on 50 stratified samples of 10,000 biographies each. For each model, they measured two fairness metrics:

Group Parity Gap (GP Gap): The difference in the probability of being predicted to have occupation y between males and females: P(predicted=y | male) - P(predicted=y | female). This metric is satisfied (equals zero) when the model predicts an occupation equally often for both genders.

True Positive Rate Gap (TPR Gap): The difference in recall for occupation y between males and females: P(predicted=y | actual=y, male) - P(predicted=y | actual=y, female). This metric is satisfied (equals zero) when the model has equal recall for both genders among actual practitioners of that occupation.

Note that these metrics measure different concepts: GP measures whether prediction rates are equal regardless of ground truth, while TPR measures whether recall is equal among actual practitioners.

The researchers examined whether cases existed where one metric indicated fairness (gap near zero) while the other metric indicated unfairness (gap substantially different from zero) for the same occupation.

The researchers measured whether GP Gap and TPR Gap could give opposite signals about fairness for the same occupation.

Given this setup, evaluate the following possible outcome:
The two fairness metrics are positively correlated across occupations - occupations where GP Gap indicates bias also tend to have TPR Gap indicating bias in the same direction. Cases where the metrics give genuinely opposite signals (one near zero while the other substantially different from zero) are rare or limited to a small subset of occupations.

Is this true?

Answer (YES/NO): NO